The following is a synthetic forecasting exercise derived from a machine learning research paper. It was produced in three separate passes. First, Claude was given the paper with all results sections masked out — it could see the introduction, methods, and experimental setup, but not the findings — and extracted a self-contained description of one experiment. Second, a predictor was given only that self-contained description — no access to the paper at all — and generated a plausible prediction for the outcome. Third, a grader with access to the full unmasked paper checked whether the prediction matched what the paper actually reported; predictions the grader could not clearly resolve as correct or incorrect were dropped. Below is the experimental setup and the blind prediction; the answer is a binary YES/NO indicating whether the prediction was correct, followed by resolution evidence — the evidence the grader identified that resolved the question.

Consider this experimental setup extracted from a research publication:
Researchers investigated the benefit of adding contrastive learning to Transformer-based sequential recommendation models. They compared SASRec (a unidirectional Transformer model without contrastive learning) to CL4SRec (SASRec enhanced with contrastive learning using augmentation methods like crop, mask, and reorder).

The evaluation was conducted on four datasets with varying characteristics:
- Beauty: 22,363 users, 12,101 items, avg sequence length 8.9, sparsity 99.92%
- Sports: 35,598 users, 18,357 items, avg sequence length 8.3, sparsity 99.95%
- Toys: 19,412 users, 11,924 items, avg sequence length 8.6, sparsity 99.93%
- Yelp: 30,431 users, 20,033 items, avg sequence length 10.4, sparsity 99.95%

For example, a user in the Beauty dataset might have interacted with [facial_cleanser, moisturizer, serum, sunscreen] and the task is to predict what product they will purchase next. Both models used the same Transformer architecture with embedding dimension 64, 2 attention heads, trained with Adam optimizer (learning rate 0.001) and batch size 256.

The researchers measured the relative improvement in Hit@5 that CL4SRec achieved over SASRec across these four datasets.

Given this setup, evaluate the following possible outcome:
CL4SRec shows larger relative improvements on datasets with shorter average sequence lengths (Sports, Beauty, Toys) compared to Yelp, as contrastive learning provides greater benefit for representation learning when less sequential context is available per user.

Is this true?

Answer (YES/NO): NO